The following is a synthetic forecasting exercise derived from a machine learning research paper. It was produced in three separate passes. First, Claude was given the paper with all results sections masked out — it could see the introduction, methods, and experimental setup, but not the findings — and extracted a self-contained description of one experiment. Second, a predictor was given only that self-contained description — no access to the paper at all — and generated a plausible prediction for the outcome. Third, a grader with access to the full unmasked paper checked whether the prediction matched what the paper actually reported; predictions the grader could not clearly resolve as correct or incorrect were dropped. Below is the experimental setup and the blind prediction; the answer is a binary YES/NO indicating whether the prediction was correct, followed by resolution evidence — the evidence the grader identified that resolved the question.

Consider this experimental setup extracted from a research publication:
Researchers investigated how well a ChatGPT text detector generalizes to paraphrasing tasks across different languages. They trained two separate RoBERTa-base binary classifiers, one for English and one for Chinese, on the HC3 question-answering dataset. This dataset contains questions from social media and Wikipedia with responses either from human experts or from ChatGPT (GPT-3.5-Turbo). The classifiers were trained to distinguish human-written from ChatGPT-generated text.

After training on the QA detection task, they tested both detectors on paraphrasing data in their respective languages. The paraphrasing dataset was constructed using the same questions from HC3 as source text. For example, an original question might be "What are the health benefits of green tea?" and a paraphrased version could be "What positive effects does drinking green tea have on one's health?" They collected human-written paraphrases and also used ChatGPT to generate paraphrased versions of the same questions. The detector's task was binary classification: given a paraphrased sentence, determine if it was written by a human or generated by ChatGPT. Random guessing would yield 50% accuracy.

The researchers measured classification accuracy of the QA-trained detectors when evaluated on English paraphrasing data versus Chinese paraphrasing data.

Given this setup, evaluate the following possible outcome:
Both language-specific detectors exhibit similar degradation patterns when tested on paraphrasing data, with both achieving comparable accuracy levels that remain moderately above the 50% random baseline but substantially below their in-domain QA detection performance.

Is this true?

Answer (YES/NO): NO